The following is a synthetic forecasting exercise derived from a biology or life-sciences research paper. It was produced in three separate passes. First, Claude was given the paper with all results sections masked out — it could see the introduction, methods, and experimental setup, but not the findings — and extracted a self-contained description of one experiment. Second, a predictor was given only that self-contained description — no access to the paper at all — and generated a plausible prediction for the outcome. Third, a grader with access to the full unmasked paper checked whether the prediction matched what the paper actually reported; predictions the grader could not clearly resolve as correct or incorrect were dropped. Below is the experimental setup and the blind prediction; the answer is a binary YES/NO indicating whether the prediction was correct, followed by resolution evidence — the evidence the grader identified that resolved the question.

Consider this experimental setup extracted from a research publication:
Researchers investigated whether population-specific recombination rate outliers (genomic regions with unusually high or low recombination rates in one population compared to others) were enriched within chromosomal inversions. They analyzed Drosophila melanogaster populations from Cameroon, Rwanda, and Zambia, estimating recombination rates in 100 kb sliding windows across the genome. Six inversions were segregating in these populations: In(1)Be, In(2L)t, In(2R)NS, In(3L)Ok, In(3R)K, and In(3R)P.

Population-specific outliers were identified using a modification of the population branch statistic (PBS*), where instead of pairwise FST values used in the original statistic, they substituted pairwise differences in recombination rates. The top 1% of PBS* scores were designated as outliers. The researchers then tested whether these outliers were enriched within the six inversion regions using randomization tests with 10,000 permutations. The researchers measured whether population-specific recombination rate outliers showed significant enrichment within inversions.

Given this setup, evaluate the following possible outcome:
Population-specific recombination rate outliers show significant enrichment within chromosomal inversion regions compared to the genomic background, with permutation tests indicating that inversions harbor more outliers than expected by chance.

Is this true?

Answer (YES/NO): YES